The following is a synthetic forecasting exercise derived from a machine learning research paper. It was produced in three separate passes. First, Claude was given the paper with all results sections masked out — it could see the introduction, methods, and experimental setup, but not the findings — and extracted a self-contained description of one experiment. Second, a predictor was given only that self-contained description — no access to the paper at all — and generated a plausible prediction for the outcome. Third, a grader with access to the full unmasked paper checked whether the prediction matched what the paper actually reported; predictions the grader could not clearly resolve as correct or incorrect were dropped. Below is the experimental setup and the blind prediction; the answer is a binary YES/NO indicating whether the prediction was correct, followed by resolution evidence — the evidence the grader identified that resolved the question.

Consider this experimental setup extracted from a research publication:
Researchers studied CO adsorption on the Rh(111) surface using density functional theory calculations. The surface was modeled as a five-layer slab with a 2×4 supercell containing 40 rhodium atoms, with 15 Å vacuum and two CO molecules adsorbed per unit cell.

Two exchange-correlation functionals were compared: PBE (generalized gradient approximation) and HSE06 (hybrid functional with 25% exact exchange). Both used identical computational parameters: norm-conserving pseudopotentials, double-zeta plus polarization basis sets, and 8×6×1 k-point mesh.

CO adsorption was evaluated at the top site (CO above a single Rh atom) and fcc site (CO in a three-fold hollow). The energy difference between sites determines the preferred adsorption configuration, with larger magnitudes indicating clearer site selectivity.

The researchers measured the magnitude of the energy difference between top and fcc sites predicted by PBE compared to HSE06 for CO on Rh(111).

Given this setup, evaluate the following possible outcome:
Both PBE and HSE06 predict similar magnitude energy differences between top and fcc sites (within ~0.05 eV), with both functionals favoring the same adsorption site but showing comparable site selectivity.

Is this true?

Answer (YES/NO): NO